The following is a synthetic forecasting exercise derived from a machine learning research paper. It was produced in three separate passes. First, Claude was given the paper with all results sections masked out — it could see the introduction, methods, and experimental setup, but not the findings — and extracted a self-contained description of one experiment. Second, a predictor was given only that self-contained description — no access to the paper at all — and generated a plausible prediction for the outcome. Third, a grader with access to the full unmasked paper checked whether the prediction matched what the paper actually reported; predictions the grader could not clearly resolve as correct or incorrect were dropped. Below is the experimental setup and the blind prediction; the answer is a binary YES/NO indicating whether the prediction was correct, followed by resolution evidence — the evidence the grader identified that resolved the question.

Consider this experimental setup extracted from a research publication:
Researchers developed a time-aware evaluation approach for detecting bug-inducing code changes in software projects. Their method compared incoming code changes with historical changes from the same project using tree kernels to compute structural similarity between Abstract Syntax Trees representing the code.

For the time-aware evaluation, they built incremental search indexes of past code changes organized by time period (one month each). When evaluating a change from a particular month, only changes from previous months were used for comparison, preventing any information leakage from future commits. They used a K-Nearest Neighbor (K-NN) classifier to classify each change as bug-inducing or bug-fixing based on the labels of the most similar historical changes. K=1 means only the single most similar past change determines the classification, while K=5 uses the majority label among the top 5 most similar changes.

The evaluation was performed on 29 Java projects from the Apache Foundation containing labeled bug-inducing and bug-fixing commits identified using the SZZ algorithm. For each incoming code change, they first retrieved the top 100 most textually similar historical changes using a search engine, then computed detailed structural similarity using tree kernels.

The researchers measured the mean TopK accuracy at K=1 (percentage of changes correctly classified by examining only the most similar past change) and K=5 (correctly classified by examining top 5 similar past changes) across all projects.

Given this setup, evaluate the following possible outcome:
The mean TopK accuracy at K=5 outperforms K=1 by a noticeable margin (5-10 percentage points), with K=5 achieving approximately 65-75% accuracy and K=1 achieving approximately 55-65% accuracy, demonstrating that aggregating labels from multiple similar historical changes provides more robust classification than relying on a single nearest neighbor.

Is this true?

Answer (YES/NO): NO